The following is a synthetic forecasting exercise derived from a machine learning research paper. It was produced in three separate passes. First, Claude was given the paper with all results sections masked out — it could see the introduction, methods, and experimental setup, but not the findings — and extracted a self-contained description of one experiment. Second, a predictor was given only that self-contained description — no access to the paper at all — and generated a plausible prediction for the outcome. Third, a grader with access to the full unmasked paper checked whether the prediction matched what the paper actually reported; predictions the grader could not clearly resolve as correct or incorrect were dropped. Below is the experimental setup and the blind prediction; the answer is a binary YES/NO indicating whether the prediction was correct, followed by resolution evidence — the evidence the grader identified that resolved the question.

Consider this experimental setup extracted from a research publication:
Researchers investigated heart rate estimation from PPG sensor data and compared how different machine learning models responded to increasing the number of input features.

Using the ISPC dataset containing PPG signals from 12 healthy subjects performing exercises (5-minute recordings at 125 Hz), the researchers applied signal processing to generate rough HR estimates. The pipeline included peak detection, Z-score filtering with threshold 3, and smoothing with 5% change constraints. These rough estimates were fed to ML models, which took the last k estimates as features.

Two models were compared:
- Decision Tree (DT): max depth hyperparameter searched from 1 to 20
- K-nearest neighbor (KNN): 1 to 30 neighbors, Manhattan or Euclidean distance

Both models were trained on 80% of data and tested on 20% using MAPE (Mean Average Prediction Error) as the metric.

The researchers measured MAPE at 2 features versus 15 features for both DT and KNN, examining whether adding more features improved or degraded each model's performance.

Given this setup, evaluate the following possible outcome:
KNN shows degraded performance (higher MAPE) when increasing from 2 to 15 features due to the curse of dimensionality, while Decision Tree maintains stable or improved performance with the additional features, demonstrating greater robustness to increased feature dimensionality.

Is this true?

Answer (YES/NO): YES